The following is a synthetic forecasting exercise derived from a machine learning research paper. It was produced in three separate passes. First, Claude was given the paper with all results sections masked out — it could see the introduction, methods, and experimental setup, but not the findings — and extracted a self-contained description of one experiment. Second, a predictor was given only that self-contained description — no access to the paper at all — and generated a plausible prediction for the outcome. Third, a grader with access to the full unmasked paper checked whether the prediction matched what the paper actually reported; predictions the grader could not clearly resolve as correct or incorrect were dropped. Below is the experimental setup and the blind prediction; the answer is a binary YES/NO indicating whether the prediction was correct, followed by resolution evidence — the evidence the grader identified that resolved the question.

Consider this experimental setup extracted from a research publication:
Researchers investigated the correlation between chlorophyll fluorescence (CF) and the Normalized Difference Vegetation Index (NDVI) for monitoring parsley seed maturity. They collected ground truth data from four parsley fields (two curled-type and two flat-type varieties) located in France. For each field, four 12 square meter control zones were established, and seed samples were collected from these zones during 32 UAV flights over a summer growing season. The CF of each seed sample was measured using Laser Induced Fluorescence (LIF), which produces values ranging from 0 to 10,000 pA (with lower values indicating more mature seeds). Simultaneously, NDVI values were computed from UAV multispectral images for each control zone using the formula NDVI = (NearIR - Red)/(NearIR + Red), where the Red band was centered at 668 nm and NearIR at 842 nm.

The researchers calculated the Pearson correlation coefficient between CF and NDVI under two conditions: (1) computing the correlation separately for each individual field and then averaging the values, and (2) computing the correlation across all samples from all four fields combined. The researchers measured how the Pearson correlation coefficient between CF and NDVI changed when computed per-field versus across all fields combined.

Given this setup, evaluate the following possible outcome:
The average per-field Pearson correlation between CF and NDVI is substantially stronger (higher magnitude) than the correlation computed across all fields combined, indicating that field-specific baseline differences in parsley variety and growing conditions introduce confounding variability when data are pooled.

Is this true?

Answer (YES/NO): YES